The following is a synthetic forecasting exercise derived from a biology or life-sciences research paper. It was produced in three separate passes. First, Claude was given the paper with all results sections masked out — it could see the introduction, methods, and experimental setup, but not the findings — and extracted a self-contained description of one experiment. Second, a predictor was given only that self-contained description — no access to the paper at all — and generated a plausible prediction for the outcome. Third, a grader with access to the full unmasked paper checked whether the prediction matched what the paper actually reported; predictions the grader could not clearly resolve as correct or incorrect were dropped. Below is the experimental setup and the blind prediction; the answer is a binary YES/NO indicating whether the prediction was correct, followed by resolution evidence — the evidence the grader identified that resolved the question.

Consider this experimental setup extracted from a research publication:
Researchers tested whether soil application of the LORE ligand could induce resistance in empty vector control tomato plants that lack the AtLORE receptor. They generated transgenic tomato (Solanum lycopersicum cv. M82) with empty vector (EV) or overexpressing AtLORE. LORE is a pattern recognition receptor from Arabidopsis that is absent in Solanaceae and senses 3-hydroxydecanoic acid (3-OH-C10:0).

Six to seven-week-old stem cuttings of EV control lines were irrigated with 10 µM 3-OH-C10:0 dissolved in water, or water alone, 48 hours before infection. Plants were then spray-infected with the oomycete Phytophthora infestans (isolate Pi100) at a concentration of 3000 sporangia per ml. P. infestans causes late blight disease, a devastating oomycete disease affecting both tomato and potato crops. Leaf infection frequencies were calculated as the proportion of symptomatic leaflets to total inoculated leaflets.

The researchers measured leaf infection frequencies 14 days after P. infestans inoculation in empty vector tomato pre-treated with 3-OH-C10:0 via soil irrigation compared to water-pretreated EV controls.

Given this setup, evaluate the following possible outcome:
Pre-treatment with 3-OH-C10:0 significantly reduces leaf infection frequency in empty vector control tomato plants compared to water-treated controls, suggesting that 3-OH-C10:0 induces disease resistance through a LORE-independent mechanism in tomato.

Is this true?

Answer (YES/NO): NO